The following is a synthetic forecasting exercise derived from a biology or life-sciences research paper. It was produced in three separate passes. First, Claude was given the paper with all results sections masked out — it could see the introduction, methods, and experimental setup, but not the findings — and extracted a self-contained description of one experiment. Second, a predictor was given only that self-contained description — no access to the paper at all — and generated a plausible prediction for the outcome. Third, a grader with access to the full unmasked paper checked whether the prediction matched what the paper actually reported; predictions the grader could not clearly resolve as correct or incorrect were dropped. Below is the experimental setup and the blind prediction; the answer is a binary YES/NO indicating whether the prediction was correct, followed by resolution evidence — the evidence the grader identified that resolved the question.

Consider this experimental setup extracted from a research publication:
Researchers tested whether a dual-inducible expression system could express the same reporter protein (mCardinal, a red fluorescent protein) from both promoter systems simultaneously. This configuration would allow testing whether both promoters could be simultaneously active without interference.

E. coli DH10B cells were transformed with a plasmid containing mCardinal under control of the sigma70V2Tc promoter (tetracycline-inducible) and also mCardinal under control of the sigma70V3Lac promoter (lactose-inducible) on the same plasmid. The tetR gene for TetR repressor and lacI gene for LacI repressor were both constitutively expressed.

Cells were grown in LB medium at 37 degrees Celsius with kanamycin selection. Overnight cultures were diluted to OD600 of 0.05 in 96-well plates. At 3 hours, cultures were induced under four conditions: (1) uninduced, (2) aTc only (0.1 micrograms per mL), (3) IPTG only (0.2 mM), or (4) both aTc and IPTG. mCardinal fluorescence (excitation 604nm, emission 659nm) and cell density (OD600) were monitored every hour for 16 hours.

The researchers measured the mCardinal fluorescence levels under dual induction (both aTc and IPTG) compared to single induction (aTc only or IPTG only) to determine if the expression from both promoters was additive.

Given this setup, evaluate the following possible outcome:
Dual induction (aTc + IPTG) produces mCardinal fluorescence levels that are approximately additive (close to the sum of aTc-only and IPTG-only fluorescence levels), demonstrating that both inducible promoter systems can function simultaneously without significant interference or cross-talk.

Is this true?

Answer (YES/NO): NO